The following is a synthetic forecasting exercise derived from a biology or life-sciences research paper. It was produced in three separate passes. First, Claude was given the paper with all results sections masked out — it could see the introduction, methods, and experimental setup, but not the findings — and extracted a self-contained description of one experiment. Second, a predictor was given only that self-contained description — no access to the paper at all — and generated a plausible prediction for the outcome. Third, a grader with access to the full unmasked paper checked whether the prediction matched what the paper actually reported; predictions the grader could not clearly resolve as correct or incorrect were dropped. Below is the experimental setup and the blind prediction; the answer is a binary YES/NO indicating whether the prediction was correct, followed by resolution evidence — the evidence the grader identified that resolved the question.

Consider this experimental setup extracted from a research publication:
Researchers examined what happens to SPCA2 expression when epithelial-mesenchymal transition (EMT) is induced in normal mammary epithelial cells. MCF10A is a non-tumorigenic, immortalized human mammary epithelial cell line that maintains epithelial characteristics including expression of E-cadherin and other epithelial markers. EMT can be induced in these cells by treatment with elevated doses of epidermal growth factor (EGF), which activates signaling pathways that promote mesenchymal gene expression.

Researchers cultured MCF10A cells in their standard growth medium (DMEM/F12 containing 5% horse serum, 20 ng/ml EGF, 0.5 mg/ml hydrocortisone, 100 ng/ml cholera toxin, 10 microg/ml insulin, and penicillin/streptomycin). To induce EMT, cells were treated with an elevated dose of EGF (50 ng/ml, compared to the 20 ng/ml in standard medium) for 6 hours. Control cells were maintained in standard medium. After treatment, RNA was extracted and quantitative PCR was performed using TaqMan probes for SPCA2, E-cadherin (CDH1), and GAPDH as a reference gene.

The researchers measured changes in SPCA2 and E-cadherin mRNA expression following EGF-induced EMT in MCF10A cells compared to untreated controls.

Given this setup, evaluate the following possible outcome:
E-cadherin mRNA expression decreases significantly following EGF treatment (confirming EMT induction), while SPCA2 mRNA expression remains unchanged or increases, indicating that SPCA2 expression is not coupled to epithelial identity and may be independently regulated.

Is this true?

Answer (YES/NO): NO